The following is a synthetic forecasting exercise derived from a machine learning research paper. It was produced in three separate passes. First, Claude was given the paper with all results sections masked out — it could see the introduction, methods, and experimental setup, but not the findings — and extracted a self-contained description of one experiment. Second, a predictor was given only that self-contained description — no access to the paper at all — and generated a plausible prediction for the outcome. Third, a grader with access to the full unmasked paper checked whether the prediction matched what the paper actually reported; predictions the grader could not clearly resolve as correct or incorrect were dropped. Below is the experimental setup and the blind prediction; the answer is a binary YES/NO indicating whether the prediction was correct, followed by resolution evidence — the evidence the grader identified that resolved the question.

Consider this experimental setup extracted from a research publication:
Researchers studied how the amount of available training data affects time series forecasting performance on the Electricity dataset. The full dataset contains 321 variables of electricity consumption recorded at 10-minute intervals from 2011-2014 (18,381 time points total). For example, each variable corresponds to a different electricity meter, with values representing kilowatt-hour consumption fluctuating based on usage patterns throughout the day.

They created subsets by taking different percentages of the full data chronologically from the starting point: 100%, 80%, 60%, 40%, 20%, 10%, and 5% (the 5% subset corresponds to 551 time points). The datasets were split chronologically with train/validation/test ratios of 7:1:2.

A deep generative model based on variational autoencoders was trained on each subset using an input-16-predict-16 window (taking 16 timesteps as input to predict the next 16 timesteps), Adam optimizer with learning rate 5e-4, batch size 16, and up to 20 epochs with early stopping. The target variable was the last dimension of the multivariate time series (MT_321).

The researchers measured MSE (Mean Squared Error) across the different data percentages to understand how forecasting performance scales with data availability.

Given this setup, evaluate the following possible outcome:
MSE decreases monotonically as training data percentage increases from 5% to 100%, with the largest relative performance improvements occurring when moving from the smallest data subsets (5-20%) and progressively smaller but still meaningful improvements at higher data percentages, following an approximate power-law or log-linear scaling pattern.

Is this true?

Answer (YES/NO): NO